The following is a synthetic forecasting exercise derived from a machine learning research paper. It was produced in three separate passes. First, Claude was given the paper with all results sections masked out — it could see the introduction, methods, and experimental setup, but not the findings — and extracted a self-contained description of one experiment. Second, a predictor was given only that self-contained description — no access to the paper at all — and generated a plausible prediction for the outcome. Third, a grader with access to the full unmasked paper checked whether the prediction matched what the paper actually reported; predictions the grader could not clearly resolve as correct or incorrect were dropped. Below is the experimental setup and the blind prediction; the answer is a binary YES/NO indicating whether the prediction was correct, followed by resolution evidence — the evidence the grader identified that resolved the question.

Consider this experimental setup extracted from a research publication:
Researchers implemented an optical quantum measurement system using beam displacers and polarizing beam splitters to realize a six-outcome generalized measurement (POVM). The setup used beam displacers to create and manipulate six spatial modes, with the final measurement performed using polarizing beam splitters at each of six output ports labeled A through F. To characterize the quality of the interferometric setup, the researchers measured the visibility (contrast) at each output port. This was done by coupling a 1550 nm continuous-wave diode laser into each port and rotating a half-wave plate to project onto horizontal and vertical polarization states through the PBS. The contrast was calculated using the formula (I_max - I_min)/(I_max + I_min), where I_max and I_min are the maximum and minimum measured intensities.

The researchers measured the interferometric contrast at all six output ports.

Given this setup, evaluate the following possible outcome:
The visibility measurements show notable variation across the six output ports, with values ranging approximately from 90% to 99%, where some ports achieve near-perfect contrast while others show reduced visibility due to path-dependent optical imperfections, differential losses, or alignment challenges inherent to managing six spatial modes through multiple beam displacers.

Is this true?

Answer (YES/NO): NO